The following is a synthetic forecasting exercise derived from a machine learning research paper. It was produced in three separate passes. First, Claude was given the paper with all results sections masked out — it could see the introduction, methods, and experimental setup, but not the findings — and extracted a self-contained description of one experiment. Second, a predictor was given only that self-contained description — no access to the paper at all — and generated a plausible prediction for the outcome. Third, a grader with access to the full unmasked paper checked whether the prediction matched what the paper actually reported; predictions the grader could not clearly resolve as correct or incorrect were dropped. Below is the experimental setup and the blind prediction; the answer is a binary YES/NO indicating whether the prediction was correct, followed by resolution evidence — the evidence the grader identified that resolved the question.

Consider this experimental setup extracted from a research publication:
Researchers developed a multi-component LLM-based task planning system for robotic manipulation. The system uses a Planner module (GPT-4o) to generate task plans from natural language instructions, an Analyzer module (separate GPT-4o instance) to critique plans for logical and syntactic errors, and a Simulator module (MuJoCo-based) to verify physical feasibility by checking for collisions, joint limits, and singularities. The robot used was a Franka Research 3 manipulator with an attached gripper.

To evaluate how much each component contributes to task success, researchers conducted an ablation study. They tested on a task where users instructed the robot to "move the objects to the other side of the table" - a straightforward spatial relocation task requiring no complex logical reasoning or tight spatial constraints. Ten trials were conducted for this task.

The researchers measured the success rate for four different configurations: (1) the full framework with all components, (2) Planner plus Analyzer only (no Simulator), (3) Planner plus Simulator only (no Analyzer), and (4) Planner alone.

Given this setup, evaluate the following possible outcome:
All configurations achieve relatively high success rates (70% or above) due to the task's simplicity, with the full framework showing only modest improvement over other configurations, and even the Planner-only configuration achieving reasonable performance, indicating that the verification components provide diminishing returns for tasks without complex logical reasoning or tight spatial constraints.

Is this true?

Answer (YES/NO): YES